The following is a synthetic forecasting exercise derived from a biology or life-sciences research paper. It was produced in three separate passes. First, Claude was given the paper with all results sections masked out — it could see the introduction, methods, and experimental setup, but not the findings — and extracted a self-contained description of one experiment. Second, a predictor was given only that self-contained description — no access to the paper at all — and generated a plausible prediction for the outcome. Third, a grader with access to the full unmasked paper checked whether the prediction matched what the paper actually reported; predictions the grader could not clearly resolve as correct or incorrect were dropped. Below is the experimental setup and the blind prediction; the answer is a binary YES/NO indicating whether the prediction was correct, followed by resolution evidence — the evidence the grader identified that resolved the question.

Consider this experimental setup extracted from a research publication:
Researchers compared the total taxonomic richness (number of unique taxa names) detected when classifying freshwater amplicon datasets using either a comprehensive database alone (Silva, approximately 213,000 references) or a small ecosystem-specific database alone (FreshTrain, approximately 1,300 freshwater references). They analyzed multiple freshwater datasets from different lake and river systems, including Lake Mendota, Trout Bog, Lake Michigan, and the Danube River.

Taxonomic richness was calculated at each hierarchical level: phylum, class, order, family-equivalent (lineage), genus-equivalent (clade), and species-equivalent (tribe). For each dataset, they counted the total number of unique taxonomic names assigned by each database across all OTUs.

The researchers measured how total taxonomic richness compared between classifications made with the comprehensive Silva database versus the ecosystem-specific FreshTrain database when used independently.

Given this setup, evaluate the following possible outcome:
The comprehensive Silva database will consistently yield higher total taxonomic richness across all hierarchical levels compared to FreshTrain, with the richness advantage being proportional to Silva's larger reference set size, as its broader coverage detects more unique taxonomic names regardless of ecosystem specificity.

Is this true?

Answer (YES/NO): NO